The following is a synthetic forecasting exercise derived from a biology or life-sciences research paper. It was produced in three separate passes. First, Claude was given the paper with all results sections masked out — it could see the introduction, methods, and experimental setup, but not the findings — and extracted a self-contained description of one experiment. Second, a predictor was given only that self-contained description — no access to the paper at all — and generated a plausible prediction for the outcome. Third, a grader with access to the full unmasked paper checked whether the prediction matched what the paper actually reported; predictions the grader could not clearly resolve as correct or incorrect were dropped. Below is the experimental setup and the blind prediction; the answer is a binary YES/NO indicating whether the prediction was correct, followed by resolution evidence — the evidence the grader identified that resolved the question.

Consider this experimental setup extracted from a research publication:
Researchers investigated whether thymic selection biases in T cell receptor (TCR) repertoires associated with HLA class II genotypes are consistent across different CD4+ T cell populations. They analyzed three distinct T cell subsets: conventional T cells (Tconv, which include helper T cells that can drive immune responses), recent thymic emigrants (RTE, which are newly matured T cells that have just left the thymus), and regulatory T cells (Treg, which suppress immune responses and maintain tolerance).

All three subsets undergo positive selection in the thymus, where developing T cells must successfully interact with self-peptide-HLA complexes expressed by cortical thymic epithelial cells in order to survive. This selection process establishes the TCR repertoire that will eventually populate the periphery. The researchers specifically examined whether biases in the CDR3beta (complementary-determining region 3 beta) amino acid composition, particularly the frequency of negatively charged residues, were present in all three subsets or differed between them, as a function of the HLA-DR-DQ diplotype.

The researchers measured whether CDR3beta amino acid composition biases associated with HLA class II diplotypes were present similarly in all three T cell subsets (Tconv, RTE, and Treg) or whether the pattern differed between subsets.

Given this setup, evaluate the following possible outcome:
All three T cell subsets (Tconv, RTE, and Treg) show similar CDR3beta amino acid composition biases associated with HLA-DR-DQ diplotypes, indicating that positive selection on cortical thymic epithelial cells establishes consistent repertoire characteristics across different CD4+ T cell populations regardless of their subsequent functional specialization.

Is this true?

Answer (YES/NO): YES